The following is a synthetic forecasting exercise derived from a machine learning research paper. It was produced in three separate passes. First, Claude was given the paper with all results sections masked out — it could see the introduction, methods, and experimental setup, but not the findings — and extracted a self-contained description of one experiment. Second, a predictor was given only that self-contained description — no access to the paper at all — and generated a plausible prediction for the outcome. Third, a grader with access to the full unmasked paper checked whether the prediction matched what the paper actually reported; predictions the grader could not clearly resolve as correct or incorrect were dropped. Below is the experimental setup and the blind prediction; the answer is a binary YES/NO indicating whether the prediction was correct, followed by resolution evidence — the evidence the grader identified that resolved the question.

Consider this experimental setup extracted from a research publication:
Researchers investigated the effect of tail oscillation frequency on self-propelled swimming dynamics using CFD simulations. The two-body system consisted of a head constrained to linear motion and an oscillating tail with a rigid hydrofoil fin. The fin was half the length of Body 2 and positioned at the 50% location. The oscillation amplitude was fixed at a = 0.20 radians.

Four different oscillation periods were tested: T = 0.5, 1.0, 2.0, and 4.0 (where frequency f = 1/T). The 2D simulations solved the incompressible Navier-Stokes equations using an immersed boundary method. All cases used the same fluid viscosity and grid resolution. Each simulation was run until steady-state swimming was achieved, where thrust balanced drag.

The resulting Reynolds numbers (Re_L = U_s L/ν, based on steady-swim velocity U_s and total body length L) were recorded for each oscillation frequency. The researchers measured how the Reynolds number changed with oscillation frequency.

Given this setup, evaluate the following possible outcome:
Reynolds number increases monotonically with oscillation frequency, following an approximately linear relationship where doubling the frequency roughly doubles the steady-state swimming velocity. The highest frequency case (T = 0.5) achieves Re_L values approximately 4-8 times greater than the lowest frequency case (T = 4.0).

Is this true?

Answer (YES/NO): NO